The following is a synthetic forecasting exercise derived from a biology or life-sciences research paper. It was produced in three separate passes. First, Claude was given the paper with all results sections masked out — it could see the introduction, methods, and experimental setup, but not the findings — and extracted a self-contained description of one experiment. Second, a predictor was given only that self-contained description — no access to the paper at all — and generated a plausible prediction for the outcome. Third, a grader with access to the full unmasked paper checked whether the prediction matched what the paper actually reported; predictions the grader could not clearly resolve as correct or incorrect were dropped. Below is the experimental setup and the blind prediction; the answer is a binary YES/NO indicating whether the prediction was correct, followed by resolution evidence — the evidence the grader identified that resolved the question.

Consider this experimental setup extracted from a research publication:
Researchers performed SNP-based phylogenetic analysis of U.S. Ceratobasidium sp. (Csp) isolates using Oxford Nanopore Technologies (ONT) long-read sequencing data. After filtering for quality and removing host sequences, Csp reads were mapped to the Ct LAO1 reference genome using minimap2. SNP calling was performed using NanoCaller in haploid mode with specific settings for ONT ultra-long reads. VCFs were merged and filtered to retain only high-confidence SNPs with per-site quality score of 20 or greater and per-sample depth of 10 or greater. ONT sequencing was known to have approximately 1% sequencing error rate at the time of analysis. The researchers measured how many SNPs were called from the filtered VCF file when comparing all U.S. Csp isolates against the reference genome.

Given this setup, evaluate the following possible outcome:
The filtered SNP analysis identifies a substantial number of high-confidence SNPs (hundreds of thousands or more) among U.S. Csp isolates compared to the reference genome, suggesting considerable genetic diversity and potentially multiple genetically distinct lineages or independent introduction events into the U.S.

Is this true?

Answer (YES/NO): NO